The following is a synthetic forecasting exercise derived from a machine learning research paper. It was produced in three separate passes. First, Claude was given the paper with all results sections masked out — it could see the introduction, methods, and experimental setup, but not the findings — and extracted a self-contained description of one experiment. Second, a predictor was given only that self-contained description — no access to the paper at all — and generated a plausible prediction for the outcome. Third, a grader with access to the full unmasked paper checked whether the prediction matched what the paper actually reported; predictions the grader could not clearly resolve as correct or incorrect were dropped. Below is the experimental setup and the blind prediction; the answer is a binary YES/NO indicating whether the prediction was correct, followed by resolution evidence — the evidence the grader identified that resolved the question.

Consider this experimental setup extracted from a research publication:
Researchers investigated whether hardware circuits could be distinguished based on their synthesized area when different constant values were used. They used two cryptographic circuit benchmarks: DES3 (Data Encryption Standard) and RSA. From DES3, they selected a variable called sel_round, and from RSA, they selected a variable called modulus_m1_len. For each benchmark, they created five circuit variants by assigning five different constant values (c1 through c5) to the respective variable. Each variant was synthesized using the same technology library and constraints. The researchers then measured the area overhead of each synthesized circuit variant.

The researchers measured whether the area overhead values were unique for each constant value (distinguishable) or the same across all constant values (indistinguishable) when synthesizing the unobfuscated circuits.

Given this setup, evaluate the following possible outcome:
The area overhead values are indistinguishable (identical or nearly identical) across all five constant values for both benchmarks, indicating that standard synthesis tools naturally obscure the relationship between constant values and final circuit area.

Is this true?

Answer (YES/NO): NO